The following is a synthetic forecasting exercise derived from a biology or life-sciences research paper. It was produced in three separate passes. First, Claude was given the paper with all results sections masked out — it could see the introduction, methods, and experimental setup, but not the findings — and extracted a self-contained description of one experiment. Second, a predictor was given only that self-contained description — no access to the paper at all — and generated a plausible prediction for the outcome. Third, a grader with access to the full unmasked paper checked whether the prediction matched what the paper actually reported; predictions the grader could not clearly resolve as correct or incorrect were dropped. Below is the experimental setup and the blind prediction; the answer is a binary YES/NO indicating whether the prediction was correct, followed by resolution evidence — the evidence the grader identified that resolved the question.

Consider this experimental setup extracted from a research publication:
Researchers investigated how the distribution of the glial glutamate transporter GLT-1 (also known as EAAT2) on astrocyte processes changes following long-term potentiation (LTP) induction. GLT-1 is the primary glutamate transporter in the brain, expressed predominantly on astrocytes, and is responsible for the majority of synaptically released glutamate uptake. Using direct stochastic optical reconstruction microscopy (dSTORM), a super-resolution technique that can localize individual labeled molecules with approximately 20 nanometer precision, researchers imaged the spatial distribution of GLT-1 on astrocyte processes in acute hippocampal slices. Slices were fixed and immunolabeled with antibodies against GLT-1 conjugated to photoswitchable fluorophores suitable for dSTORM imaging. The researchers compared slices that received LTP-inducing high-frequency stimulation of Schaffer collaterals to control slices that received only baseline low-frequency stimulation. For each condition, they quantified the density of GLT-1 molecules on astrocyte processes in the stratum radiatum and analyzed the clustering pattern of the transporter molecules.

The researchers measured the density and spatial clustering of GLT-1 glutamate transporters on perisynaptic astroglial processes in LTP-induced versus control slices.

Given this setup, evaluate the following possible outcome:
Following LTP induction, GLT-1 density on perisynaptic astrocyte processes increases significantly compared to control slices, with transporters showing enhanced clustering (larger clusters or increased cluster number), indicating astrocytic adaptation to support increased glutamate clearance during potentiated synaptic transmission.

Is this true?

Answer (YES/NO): NO